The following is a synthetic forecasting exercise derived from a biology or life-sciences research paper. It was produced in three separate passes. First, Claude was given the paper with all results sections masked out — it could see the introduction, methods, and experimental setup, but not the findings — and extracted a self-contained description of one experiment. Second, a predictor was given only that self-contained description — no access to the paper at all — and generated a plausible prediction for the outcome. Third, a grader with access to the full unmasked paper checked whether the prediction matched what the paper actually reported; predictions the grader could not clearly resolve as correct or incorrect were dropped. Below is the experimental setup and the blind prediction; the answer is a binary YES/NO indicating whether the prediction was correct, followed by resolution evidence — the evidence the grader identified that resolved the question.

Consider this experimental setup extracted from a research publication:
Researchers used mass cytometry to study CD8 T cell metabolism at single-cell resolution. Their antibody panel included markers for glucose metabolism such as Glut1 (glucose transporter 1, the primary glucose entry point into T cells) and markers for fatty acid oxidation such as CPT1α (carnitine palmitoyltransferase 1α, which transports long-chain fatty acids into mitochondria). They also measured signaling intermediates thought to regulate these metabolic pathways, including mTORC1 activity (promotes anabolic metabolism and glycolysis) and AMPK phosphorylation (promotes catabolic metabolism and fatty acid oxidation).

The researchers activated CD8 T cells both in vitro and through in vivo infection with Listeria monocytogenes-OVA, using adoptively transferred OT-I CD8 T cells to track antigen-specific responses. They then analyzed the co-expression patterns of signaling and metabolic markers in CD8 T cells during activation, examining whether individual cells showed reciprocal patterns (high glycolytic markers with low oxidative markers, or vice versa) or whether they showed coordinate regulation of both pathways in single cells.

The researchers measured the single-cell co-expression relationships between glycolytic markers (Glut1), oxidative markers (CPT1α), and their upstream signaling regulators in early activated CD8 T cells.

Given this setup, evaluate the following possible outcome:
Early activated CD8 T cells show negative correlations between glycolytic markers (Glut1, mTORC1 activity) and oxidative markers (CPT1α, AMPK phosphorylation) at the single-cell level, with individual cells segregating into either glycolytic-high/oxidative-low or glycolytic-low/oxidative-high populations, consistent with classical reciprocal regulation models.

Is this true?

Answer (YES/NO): NO